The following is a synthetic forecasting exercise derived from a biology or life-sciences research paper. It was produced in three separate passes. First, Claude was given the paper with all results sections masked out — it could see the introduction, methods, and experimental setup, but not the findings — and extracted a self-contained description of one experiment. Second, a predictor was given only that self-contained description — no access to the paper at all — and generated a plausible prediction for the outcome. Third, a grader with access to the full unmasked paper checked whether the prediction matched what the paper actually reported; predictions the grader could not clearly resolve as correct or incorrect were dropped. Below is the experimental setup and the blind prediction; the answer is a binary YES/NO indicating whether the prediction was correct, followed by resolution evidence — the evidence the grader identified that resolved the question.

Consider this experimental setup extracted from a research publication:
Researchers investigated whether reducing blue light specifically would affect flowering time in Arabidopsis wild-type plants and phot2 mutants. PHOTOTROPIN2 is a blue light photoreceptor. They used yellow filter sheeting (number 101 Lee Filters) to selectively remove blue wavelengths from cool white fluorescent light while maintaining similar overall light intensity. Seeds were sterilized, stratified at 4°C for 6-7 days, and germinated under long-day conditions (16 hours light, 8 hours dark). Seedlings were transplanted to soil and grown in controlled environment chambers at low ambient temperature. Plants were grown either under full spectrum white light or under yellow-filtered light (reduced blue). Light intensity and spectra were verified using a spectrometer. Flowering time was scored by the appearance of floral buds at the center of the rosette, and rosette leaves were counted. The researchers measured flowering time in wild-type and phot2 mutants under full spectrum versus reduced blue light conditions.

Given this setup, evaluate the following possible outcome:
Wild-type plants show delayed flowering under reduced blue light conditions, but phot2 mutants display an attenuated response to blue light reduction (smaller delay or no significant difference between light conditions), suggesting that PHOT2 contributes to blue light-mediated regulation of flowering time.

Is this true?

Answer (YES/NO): YES